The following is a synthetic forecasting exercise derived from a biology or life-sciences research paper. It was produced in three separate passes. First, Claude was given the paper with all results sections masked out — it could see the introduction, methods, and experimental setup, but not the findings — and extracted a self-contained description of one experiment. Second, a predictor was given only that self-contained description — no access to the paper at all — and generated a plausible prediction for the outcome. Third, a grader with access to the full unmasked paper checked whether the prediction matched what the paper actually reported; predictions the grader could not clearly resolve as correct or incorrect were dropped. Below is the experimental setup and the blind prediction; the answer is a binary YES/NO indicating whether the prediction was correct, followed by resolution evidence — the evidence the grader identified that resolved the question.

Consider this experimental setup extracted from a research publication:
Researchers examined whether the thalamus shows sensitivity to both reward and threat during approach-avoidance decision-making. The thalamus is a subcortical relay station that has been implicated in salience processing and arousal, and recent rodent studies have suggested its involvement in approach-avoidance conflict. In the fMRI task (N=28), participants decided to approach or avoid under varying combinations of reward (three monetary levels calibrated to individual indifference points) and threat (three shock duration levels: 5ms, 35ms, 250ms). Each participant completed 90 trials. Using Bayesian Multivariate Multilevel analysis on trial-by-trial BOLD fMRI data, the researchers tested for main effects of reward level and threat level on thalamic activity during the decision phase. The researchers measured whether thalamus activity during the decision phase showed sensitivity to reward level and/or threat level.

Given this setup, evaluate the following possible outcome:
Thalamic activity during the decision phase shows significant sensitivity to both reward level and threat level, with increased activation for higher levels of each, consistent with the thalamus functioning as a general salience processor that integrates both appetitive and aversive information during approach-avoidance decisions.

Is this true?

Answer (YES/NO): NO